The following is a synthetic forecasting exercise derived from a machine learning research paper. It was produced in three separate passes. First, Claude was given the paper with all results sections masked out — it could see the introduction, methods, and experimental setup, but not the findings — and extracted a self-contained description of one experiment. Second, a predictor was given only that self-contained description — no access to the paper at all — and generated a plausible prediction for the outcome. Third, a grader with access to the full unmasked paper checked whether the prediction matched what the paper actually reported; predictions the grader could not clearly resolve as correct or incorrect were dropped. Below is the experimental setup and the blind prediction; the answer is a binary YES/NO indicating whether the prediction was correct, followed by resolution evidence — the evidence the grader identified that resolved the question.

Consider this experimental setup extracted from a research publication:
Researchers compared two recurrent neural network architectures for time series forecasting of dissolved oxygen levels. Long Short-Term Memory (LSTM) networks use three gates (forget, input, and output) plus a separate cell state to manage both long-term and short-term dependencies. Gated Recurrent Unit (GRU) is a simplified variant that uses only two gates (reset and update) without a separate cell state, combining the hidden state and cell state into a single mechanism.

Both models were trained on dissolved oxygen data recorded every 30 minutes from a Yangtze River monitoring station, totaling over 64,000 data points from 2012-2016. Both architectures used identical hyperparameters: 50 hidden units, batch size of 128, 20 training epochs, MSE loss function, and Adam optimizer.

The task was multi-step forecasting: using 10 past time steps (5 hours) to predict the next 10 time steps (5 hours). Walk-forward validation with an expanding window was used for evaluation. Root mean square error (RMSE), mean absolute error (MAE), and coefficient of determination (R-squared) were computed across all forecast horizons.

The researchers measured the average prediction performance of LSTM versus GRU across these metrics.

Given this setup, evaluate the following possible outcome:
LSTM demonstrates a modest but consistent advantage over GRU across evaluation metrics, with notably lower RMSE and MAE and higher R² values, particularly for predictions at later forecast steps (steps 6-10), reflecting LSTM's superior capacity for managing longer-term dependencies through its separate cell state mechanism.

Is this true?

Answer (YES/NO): NO